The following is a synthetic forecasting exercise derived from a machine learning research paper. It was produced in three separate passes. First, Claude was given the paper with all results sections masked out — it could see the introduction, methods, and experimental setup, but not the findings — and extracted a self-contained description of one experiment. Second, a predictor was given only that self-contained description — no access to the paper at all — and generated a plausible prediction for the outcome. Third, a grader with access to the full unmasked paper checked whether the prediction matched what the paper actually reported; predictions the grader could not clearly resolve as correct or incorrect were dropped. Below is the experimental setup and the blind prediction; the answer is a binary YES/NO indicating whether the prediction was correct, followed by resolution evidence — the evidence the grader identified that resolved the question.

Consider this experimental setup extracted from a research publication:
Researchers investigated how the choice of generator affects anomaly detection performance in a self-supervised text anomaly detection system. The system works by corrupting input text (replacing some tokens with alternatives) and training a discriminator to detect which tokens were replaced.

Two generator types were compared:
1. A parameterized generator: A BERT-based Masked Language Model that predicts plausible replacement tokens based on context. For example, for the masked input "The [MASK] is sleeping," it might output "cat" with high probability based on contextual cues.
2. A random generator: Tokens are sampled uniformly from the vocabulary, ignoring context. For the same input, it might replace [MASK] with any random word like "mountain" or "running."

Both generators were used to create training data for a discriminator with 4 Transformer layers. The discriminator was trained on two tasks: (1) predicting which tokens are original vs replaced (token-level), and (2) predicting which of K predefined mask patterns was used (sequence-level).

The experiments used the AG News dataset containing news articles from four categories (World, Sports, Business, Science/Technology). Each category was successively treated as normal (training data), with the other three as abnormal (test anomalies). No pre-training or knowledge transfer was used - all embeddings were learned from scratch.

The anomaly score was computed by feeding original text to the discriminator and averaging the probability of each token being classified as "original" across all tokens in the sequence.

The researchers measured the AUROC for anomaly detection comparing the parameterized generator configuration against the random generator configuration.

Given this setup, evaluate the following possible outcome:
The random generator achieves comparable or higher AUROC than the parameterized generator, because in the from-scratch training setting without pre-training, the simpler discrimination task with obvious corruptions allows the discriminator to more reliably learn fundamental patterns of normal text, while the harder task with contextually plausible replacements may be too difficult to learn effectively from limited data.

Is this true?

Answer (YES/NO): YES